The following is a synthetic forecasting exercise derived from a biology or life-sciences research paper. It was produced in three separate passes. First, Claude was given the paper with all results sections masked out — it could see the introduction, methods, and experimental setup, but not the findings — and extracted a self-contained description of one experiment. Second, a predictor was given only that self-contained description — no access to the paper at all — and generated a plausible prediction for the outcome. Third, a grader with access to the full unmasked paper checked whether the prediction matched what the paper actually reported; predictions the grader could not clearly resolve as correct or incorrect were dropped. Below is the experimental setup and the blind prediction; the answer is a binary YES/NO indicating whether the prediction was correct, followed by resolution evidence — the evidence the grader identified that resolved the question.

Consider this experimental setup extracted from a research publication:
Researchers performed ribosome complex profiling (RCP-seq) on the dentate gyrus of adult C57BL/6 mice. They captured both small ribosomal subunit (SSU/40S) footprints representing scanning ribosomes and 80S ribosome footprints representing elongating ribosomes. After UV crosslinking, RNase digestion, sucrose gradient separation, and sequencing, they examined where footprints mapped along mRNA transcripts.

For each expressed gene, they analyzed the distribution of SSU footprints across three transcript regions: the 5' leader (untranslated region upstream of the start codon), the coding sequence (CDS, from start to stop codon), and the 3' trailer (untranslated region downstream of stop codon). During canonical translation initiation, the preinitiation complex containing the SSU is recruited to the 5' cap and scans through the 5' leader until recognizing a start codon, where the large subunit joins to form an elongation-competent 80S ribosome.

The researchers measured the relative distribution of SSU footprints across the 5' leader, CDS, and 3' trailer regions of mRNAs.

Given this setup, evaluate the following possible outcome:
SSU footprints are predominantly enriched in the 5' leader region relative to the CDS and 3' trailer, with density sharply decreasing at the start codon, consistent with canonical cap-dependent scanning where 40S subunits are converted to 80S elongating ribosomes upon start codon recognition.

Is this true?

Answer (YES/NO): YES